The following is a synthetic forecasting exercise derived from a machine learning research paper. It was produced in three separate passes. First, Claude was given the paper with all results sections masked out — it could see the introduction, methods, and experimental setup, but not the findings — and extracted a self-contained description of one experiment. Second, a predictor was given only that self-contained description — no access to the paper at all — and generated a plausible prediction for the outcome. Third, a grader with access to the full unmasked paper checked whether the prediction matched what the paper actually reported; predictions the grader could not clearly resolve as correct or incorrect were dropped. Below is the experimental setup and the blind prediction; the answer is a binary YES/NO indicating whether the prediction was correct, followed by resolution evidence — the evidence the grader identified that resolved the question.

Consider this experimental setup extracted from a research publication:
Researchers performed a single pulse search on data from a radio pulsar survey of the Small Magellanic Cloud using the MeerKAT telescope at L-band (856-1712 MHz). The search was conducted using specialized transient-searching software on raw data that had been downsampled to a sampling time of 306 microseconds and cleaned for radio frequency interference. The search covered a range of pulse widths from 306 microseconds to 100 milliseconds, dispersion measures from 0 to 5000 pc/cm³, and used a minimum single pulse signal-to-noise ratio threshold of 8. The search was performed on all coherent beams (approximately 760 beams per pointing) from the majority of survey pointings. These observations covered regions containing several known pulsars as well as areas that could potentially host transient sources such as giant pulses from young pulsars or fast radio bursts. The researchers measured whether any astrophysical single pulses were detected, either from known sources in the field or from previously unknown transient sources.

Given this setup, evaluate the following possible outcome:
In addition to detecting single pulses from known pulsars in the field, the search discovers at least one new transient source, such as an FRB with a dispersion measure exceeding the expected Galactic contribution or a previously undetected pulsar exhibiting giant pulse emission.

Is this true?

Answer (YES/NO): NO